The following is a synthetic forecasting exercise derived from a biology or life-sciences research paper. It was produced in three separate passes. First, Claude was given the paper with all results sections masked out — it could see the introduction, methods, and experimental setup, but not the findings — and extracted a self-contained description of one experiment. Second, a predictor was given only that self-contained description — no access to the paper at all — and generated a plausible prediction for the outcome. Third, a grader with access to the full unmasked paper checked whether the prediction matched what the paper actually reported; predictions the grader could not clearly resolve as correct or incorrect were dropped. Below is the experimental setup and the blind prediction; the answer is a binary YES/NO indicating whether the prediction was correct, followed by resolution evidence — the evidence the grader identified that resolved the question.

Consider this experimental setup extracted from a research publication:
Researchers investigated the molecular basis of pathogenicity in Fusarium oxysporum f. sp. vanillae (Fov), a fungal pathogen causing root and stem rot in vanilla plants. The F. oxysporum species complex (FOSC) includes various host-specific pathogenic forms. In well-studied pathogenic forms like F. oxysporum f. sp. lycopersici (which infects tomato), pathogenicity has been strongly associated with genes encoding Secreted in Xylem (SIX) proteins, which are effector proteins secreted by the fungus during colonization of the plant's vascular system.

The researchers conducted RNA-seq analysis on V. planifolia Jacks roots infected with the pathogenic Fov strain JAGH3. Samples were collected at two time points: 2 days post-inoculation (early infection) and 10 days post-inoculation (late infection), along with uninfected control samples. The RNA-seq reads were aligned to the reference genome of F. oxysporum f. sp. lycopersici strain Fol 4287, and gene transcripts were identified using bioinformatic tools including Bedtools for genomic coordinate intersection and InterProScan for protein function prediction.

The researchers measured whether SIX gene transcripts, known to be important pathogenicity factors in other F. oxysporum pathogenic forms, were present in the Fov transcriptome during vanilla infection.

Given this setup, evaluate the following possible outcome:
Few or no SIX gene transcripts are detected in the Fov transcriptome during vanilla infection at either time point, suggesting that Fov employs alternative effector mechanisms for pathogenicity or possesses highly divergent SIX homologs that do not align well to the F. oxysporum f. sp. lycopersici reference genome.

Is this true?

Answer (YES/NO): YES